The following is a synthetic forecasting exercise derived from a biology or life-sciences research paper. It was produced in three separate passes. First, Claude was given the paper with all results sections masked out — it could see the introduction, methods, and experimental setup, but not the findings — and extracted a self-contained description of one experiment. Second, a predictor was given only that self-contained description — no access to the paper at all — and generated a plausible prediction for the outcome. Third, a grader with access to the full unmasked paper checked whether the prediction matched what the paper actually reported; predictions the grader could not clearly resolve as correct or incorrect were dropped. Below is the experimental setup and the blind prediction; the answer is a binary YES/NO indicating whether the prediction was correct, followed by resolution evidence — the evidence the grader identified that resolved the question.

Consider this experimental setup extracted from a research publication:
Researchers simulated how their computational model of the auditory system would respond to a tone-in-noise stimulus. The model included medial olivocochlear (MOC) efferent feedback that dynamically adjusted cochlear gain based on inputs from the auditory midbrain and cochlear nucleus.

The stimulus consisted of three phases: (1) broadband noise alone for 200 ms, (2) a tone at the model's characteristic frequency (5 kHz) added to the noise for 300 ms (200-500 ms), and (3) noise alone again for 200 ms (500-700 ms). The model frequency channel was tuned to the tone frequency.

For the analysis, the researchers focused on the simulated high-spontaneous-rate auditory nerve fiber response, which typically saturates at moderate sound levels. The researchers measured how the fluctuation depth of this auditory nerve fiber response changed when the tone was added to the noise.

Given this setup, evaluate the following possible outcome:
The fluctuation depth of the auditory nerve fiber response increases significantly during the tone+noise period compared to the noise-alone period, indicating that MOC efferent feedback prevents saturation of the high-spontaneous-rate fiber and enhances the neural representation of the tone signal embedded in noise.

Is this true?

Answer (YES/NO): NO